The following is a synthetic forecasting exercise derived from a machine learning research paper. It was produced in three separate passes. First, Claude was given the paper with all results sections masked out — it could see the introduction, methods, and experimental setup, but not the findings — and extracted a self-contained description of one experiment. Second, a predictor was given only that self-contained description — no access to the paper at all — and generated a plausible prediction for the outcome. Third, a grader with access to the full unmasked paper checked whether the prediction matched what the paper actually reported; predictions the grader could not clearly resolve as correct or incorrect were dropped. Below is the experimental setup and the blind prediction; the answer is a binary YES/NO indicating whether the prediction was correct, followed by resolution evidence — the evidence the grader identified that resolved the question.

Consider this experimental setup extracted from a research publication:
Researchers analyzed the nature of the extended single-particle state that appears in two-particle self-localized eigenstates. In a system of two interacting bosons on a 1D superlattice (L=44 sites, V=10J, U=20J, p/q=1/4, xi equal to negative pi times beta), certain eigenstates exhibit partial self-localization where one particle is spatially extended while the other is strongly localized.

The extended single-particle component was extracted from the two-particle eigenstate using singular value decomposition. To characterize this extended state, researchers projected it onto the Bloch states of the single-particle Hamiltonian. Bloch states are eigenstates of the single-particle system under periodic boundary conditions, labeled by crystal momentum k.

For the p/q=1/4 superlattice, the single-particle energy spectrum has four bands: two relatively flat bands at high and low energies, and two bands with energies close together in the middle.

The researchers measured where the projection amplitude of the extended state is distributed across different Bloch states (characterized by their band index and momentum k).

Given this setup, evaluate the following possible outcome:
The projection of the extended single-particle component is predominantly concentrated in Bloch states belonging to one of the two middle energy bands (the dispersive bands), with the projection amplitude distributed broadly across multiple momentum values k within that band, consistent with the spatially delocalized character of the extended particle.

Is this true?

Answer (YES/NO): NO